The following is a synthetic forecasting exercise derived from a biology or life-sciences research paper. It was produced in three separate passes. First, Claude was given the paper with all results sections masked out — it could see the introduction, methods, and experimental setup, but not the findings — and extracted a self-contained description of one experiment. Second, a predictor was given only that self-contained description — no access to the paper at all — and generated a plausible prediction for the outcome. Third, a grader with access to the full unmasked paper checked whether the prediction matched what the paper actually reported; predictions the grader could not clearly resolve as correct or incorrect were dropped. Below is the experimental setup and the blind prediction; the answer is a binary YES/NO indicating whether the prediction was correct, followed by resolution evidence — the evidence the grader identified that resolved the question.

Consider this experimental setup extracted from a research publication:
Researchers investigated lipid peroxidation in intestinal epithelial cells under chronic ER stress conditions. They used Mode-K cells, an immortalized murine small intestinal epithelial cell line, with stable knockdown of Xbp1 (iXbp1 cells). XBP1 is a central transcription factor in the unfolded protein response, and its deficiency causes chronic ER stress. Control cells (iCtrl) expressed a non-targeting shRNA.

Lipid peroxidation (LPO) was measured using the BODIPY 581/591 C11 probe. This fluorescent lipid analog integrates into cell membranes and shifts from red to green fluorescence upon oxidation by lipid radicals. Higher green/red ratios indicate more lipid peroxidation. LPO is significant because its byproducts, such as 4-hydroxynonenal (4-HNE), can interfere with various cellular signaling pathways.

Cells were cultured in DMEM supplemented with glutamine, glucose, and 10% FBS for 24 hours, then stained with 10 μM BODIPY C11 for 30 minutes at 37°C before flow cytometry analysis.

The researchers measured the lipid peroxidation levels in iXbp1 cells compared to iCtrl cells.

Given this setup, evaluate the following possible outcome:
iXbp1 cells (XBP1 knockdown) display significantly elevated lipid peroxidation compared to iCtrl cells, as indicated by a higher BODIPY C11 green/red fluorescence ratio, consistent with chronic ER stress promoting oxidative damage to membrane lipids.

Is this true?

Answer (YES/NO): YES